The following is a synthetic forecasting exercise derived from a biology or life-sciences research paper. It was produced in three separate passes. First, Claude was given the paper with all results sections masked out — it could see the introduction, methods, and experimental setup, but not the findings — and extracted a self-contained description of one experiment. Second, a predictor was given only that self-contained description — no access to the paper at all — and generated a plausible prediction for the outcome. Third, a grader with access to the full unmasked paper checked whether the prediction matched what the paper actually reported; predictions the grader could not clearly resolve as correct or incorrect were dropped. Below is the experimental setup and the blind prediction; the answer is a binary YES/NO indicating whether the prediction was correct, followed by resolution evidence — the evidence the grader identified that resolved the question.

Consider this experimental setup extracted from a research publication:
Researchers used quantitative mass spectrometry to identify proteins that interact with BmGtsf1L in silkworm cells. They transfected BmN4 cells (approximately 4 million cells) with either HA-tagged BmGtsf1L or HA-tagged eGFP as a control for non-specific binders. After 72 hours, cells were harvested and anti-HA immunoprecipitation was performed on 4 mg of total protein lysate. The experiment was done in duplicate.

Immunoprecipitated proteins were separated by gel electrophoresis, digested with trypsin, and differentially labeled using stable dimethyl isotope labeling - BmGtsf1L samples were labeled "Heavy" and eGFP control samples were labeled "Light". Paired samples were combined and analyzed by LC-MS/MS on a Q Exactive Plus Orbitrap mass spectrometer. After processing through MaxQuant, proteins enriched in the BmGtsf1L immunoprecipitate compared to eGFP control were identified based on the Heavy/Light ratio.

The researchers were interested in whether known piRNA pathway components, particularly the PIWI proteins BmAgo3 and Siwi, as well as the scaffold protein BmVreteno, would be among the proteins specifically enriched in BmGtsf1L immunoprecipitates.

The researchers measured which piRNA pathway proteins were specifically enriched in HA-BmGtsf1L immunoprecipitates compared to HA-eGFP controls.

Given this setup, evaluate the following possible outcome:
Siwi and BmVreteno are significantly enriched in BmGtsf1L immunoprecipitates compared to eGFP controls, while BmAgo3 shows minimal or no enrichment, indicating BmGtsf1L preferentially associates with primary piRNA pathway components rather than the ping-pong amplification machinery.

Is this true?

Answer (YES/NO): NO